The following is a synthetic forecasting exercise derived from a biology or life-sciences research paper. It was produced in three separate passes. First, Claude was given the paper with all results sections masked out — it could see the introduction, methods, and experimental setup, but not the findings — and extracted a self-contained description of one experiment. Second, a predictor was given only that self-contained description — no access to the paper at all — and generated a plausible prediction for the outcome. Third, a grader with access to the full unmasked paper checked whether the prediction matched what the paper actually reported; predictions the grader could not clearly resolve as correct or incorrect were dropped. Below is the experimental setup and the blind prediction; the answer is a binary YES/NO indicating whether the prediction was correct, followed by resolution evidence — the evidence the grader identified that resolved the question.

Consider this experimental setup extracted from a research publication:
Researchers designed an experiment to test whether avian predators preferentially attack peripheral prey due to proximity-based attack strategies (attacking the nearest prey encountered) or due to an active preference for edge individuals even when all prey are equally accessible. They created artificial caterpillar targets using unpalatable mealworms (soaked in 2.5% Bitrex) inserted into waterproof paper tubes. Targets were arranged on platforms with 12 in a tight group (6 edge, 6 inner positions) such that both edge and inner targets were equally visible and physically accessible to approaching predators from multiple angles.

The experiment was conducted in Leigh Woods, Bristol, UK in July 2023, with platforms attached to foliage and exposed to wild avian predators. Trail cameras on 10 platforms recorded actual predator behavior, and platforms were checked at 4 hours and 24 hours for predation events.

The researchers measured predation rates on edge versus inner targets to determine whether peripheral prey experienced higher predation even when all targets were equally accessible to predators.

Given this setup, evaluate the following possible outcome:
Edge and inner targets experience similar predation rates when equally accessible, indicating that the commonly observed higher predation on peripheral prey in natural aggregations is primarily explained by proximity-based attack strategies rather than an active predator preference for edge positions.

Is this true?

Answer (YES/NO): NO